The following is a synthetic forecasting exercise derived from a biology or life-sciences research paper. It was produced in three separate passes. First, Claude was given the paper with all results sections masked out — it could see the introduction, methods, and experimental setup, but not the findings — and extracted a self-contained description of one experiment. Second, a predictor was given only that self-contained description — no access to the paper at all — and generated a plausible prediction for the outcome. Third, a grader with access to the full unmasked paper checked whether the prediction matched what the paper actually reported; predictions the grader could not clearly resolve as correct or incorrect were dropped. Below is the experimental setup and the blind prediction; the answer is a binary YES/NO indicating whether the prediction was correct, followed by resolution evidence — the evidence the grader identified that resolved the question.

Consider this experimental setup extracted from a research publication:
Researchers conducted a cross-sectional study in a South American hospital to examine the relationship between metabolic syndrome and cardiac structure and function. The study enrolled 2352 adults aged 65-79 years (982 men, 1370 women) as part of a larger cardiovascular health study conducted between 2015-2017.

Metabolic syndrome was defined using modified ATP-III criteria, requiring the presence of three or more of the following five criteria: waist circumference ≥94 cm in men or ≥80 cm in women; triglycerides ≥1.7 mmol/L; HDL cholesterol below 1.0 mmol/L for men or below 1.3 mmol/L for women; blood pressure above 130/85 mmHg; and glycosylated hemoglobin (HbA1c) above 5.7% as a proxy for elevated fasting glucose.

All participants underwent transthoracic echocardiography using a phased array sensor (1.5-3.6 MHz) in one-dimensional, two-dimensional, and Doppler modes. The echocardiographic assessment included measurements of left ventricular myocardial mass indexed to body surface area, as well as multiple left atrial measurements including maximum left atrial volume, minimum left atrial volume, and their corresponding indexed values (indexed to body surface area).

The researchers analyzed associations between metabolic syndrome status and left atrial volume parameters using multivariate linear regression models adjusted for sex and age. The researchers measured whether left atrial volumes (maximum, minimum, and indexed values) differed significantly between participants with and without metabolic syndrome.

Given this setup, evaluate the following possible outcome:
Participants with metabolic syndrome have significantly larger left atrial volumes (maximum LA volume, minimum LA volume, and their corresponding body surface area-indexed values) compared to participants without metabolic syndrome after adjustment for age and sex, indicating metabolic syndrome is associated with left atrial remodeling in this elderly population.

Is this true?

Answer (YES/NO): NO